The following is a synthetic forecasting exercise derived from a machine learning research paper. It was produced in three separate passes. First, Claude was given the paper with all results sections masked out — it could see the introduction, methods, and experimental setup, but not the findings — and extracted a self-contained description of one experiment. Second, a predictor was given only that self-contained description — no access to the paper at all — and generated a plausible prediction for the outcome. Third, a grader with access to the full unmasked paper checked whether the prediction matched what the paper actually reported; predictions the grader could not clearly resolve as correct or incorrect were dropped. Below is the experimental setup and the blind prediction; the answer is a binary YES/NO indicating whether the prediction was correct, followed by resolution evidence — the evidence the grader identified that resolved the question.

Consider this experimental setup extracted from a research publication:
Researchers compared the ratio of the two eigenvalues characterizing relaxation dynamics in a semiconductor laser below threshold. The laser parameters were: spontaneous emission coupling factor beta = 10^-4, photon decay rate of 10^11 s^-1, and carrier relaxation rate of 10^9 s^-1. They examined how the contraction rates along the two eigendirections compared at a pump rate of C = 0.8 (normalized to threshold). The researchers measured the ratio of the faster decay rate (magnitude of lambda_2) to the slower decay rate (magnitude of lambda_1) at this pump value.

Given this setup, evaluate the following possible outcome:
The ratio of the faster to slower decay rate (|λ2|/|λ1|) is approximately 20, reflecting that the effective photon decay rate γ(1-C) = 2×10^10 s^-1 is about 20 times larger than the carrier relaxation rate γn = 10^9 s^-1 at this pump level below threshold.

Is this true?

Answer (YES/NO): YES